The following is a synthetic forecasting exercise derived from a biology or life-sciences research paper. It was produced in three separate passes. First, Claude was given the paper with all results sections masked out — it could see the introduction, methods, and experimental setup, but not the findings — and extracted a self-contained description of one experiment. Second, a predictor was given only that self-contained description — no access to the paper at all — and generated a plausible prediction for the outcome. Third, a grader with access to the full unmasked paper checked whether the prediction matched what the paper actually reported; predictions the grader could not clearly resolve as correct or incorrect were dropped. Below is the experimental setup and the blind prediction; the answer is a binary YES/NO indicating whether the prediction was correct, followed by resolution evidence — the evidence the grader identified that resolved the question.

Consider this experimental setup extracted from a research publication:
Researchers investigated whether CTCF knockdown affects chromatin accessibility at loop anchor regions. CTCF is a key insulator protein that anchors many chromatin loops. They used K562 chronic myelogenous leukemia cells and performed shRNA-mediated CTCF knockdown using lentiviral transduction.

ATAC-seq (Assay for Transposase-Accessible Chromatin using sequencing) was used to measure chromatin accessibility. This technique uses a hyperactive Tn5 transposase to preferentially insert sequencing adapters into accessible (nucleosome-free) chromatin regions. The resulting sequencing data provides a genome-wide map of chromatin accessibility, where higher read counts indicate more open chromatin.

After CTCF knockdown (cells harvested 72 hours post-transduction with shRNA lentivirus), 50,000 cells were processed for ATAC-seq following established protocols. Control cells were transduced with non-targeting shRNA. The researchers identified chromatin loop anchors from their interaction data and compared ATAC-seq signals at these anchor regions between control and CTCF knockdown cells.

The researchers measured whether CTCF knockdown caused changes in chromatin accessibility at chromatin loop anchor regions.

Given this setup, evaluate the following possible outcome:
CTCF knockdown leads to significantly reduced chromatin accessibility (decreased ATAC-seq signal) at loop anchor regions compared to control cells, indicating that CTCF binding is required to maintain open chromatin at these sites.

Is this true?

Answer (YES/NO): NO